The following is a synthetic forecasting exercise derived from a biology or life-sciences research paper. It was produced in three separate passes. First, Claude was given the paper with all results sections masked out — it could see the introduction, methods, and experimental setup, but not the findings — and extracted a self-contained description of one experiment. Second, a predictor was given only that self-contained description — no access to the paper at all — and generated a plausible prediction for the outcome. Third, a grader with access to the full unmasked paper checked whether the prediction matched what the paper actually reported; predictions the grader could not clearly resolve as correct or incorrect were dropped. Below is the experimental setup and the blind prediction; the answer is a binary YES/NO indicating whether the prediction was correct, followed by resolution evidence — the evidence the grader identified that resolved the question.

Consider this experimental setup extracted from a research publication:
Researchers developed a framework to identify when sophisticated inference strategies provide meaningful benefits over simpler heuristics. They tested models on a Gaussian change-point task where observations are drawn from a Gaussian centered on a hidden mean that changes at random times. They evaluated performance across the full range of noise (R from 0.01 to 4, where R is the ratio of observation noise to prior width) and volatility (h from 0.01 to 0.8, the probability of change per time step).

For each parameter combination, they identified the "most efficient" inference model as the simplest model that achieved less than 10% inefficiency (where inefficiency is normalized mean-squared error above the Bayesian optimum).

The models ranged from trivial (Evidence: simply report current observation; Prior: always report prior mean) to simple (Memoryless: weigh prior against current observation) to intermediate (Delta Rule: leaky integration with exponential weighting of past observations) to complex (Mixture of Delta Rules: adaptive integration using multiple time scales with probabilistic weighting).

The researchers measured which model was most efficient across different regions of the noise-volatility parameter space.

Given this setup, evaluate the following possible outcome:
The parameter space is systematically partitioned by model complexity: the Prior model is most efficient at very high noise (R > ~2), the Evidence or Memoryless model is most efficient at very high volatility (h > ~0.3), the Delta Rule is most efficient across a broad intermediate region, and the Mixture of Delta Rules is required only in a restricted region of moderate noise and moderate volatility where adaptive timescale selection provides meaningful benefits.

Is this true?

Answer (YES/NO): NO